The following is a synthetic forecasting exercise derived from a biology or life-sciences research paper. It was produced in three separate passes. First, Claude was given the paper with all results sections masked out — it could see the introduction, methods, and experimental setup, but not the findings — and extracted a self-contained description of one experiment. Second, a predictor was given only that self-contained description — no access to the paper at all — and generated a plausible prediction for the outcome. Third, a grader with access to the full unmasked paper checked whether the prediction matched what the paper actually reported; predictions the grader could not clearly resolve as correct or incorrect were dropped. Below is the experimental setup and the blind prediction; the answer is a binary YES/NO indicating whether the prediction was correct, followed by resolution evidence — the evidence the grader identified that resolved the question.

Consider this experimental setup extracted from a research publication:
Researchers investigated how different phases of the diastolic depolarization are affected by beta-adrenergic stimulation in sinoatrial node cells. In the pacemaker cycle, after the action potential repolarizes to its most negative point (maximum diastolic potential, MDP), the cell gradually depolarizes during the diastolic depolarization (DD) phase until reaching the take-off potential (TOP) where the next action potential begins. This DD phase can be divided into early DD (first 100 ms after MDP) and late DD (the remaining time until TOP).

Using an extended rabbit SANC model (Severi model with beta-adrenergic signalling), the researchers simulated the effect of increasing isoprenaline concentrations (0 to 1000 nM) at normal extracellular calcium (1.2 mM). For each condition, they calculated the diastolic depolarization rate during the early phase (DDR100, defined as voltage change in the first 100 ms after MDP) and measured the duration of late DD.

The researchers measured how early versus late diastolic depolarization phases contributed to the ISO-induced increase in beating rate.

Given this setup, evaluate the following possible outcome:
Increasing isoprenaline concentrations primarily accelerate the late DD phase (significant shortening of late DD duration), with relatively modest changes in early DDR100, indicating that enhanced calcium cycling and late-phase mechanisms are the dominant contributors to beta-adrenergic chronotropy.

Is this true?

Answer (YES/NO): NO